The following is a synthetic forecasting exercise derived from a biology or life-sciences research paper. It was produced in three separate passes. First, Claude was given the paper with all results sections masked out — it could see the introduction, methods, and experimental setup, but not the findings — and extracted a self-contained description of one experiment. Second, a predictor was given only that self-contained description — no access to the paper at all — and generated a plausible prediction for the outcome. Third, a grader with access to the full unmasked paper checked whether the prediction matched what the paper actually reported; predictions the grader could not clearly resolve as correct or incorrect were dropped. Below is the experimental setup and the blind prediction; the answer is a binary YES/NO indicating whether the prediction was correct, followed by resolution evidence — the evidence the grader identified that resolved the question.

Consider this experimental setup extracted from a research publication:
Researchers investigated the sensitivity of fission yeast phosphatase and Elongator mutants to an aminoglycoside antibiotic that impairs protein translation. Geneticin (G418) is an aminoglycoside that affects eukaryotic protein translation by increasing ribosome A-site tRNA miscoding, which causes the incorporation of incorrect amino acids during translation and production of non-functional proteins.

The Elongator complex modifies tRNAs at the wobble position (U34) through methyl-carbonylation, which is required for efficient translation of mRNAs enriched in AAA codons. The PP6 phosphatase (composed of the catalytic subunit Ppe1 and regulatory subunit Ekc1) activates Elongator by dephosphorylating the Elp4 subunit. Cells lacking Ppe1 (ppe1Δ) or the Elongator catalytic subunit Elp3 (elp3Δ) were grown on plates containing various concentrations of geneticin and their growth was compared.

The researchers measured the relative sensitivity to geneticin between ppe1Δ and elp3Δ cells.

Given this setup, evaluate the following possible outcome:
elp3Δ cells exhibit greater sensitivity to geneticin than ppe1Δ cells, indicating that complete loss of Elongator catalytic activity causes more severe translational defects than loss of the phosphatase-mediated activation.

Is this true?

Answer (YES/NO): NO